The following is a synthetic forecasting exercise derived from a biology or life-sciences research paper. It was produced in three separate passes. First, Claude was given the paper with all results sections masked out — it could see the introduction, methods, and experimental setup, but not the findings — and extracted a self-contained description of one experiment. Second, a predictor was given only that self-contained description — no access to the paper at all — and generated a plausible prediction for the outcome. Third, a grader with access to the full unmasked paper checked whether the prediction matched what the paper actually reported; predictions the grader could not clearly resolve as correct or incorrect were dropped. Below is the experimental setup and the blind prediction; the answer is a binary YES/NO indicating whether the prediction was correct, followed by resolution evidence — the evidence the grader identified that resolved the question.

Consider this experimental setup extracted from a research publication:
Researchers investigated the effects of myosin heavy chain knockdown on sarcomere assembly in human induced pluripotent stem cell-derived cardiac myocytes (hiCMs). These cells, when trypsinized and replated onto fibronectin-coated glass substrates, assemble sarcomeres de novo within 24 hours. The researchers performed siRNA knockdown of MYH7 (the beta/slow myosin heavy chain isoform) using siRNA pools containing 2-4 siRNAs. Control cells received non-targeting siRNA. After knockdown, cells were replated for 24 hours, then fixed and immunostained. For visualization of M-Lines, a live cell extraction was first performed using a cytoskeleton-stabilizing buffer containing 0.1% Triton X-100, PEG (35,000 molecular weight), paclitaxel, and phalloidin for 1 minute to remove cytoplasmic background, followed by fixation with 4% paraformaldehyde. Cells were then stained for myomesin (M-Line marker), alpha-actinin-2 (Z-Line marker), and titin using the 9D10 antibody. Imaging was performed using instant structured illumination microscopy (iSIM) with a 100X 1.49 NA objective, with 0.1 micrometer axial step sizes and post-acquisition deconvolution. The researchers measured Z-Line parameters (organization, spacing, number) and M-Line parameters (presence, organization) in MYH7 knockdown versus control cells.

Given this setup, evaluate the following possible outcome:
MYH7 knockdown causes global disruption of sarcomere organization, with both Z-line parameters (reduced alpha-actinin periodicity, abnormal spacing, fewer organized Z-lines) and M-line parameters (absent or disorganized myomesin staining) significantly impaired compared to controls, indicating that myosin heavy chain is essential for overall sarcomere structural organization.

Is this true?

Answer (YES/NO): NO